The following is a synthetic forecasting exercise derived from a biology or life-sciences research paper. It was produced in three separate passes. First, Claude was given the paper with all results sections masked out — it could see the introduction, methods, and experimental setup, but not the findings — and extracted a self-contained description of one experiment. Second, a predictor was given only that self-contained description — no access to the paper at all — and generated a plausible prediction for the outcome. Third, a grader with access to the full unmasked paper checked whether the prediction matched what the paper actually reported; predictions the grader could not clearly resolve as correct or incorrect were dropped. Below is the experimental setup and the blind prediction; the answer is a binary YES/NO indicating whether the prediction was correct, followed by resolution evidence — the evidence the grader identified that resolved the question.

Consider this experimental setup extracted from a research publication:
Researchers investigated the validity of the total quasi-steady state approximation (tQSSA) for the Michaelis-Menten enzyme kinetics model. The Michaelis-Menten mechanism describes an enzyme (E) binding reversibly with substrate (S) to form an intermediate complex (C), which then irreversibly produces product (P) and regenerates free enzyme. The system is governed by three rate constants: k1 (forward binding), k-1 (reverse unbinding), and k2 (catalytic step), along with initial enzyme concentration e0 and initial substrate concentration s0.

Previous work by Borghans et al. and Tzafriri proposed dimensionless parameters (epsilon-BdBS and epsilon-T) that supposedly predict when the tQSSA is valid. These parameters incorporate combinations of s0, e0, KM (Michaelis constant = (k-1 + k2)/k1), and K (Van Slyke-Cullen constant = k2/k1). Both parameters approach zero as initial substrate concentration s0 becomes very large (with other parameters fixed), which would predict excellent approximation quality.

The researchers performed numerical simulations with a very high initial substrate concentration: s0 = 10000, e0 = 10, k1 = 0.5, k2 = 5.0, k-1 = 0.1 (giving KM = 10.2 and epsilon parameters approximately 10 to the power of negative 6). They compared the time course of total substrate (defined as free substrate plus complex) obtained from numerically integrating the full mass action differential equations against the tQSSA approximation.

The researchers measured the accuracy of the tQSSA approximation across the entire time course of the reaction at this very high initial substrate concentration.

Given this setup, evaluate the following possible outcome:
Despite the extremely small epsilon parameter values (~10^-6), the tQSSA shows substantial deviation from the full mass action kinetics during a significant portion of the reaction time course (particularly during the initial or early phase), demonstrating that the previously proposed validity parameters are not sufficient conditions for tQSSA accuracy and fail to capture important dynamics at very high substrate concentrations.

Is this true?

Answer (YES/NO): NO